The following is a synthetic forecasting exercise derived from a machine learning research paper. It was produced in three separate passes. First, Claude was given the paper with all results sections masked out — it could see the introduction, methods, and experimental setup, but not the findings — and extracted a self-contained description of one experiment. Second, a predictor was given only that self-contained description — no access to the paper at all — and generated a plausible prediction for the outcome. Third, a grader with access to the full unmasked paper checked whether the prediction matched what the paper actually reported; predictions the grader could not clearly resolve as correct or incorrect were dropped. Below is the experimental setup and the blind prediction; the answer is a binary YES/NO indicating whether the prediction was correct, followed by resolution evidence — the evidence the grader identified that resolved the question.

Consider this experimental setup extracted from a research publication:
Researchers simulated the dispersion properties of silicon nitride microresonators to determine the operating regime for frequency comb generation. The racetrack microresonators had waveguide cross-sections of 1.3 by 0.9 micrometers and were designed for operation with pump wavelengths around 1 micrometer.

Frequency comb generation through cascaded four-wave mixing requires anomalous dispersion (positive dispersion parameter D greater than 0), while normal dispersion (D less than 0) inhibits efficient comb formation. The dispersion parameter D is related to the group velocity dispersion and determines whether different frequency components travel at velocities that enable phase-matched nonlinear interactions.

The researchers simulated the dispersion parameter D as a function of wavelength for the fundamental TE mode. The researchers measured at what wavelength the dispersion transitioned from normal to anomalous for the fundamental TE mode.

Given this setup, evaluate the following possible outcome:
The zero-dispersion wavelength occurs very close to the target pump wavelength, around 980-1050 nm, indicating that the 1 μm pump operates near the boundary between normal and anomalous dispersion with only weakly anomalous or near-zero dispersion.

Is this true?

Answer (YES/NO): NO